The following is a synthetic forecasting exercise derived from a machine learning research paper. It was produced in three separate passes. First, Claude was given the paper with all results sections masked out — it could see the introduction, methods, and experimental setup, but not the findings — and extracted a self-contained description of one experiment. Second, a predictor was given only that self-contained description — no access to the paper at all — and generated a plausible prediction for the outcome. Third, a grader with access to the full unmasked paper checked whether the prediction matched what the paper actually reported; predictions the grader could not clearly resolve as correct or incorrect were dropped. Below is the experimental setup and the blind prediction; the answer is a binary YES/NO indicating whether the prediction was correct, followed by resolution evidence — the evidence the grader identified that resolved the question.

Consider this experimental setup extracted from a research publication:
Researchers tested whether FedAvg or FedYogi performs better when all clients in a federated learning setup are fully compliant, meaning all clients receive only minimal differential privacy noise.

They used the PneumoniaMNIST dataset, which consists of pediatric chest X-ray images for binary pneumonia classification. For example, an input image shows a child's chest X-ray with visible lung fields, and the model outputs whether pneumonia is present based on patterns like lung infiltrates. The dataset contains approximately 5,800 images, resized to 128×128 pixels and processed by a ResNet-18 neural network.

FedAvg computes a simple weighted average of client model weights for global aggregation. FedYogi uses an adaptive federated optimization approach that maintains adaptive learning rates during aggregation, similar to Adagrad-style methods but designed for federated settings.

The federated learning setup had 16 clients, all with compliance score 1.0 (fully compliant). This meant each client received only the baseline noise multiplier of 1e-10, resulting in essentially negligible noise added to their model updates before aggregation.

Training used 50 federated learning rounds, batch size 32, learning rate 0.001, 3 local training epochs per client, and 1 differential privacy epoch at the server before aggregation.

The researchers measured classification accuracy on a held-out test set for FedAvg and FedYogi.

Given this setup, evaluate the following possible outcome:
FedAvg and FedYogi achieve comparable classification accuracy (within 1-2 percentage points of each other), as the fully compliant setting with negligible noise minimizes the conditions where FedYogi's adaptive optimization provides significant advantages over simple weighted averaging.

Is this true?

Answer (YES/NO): YES